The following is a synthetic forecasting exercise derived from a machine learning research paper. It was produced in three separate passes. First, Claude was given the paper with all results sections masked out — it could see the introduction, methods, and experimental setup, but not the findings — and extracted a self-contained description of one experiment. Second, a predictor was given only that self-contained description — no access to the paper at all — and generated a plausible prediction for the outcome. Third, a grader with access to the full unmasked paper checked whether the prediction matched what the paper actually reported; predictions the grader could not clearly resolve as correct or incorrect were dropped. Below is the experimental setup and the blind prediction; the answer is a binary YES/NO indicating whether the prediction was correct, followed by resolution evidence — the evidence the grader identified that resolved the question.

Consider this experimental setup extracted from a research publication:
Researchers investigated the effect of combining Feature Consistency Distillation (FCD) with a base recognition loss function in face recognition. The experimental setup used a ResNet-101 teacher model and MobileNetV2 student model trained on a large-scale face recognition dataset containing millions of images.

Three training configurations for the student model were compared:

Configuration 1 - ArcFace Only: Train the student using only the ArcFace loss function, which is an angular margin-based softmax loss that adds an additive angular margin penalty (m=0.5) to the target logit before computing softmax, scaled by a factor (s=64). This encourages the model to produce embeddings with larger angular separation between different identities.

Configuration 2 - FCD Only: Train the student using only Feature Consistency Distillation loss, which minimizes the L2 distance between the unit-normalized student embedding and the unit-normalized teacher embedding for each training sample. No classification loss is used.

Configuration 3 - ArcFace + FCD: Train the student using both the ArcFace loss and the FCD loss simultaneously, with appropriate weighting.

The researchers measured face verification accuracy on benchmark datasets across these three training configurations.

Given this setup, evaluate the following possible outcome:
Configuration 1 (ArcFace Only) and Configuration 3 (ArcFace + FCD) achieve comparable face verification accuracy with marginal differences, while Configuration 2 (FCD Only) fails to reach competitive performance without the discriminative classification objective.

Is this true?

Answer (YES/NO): NO